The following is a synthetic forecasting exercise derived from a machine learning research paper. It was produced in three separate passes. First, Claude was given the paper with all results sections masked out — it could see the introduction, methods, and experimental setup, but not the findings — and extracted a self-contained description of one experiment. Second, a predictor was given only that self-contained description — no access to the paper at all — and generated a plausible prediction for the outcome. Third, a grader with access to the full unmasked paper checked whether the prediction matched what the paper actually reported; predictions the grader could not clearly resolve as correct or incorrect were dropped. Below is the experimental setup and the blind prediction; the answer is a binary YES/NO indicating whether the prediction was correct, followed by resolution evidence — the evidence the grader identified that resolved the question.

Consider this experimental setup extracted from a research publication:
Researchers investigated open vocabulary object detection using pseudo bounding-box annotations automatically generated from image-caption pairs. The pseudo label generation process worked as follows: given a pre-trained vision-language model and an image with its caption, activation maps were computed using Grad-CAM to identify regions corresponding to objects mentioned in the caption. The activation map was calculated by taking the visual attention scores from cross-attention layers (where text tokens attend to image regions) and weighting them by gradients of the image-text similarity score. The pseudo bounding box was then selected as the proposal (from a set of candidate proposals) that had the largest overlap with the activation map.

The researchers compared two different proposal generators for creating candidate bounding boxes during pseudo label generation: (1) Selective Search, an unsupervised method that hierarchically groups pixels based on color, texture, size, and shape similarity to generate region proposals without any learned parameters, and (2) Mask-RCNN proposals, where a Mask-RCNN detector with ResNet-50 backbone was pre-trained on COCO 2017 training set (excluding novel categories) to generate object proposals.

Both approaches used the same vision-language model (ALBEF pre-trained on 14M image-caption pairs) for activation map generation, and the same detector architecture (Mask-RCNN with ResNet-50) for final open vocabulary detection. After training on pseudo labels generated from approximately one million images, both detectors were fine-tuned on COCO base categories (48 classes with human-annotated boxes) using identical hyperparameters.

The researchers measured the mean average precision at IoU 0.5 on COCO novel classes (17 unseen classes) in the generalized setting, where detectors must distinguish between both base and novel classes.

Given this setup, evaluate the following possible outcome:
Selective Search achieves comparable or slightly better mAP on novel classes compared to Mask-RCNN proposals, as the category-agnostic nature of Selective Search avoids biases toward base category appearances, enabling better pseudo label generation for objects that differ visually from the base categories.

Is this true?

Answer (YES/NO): NO